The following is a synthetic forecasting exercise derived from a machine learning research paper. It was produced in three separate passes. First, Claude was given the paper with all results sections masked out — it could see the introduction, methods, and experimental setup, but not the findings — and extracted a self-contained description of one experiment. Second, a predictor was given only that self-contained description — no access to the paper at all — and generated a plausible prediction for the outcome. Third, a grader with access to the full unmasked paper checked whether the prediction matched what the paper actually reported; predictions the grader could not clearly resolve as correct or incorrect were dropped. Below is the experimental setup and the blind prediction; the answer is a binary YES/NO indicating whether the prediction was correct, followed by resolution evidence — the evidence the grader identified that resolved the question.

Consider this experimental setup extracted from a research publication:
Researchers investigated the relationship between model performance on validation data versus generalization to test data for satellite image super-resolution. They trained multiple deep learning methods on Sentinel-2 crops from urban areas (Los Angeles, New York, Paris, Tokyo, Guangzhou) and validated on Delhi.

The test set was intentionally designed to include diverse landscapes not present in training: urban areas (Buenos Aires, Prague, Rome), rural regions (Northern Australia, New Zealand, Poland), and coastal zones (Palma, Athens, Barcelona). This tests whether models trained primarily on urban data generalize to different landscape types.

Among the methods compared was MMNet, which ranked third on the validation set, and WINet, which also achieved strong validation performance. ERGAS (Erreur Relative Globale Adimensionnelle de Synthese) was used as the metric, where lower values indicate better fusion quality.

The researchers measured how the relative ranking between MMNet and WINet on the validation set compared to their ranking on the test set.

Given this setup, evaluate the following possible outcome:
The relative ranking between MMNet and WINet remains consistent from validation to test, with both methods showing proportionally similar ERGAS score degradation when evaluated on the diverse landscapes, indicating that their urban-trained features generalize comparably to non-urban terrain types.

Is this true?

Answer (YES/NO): NO